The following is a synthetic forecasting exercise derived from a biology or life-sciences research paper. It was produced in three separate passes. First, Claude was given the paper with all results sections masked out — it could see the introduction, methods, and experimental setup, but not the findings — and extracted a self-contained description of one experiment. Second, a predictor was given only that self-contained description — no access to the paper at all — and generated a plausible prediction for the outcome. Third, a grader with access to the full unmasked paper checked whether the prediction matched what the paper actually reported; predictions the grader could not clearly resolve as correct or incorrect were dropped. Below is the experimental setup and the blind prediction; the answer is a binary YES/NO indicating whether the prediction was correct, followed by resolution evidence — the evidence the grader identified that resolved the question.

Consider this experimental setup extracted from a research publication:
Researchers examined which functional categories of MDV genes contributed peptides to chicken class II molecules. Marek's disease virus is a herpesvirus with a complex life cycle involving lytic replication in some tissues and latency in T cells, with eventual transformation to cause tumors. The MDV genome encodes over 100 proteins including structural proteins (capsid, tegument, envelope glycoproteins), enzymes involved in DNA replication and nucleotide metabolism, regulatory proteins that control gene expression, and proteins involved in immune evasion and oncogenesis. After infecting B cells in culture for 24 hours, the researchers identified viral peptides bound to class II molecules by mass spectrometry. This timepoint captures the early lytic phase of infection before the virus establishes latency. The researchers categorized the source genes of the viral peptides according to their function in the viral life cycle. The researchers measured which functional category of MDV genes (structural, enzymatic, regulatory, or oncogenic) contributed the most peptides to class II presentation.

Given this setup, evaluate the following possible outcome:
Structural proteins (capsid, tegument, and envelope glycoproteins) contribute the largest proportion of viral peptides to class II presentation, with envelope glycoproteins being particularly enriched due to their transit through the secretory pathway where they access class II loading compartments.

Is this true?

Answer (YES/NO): YES